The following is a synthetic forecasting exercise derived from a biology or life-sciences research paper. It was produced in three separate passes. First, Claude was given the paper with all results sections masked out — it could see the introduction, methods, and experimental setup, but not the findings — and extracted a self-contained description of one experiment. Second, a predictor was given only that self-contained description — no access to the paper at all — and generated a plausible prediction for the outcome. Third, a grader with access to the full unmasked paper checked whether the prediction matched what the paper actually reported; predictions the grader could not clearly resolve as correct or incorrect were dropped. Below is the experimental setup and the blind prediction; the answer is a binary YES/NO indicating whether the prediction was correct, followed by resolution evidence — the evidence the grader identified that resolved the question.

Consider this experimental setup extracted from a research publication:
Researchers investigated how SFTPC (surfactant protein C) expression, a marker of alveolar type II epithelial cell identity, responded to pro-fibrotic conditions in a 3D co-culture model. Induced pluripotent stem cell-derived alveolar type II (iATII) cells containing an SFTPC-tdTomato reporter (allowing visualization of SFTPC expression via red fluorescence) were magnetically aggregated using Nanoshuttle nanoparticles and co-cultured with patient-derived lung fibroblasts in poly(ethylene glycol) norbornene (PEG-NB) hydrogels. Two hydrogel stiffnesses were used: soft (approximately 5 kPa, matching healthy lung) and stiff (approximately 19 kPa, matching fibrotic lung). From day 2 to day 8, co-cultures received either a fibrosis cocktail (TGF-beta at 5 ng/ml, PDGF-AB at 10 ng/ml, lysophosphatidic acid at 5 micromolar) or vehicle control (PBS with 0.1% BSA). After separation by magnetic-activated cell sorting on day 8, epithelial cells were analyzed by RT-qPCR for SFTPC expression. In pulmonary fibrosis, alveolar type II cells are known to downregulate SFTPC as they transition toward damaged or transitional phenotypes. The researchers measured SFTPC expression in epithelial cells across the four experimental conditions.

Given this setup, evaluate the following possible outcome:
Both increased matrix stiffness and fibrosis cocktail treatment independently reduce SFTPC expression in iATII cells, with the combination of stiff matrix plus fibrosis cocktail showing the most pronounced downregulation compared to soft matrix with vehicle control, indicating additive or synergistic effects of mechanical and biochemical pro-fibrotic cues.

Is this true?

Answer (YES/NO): YES